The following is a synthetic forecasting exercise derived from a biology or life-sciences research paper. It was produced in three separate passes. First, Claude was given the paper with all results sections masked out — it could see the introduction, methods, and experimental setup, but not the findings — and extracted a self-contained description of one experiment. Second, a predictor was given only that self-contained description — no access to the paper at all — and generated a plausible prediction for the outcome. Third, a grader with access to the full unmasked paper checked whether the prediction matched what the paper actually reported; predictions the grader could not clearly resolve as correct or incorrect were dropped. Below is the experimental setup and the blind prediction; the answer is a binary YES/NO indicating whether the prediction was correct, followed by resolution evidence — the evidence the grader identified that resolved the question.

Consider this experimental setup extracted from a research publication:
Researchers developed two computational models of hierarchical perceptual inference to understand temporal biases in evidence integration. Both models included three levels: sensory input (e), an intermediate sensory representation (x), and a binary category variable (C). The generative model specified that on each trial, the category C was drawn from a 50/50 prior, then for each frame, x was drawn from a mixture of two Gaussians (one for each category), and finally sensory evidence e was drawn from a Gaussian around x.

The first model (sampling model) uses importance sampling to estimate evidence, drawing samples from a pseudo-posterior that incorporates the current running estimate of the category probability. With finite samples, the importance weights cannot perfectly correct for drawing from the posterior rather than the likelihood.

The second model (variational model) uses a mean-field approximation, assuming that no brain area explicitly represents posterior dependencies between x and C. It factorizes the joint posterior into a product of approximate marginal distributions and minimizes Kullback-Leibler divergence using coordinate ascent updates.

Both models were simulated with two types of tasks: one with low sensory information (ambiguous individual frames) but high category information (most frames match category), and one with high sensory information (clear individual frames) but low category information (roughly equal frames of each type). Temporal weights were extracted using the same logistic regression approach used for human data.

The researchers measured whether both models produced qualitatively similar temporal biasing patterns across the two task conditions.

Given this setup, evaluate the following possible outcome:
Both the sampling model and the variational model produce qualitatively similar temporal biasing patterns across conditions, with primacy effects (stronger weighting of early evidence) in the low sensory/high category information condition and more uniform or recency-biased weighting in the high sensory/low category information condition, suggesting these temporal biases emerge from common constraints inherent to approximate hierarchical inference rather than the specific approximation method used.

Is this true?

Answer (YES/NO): YES